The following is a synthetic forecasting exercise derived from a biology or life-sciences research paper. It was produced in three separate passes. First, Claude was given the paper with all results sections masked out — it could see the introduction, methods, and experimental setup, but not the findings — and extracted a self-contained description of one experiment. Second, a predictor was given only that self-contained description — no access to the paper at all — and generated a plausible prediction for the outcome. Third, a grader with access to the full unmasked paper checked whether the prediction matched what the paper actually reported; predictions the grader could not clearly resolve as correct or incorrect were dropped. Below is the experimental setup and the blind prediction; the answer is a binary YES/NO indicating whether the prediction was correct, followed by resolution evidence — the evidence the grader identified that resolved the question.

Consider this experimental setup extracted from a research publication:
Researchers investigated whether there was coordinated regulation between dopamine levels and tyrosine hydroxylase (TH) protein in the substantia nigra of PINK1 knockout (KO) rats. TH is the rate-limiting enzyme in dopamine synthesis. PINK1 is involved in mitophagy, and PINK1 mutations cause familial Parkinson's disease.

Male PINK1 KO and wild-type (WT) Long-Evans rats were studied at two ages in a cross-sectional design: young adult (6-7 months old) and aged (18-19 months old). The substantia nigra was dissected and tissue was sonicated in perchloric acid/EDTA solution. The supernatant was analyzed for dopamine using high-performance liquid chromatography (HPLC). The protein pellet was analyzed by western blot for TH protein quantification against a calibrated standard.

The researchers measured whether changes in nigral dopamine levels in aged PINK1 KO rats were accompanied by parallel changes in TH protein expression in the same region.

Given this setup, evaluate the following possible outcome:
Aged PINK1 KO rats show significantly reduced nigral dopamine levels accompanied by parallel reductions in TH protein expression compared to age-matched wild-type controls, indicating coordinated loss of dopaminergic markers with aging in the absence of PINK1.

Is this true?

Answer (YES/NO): NO